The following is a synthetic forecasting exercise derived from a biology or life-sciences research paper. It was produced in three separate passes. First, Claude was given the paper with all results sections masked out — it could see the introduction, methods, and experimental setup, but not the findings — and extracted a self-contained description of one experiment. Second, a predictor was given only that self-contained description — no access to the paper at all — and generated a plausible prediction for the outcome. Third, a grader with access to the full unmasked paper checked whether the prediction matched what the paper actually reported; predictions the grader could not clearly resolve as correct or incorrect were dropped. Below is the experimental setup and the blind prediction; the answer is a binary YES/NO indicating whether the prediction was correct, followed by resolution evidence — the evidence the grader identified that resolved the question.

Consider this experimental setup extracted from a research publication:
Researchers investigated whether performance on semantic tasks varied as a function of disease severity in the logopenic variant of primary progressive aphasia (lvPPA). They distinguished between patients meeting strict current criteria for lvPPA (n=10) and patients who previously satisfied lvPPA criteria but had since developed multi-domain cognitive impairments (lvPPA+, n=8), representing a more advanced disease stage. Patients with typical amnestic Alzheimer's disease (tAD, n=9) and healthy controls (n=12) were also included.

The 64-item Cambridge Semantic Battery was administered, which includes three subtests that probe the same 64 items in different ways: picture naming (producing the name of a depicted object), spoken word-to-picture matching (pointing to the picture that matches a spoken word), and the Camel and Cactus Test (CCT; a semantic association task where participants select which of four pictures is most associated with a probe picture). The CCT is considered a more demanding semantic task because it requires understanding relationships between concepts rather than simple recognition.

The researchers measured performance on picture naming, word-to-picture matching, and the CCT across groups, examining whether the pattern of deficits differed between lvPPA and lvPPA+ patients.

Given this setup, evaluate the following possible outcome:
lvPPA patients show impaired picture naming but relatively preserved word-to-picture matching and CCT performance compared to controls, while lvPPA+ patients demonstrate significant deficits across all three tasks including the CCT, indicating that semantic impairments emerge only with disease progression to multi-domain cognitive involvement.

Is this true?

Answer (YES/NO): NO